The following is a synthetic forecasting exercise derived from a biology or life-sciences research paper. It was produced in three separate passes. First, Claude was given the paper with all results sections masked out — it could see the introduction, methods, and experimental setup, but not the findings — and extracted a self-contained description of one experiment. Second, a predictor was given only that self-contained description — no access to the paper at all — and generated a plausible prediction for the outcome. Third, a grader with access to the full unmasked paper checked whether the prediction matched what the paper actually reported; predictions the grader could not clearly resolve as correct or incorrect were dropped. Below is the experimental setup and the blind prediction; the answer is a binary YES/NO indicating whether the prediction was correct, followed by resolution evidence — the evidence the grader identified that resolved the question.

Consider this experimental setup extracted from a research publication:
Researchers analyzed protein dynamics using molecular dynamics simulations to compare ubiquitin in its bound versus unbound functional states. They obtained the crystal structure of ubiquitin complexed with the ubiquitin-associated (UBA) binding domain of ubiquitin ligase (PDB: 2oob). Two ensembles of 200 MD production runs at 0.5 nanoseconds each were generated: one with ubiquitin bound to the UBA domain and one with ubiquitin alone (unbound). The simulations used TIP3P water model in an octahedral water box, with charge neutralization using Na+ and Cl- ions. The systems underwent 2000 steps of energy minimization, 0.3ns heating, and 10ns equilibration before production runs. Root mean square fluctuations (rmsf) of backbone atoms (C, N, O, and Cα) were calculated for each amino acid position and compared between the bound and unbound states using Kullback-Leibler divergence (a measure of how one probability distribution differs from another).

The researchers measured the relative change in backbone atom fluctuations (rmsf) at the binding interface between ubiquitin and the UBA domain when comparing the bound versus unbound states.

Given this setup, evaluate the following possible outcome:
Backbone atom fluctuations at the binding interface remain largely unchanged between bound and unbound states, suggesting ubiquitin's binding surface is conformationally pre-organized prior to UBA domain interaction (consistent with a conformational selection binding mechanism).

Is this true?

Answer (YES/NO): NO